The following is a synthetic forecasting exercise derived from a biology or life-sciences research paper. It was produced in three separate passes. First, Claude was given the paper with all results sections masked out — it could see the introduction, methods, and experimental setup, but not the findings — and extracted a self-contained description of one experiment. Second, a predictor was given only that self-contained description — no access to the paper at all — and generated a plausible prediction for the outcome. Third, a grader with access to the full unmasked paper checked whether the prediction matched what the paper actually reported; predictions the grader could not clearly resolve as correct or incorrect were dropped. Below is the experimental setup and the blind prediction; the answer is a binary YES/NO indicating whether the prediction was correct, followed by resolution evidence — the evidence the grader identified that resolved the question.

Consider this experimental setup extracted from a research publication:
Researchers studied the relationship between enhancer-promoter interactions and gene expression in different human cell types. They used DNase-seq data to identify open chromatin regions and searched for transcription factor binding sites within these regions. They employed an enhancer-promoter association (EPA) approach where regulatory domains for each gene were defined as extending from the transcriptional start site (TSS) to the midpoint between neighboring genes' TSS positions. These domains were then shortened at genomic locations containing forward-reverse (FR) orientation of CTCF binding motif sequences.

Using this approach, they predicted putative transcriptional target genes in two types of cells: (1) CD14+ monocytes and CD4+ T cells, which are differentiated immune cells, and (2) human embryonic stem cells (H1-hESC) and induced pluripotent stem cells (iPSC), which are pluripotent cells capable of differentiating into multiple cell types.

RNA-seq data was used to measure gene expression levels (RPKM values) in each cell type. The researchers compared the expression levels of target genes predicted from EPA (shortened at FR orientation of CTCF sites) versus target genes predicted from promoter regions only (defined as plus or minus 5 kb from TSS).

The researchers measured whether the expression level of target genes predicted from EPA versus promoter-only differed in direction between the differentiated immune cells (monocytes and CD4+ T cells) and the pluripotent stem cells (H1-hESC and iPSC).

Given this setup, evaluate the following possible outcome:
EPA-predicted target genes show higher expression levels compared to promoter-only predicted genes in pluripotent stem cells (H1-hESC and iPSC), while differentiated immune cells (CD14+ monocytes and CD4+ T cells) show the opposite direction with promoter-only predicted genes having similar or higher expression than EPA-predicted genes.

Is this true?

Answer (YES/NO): NO